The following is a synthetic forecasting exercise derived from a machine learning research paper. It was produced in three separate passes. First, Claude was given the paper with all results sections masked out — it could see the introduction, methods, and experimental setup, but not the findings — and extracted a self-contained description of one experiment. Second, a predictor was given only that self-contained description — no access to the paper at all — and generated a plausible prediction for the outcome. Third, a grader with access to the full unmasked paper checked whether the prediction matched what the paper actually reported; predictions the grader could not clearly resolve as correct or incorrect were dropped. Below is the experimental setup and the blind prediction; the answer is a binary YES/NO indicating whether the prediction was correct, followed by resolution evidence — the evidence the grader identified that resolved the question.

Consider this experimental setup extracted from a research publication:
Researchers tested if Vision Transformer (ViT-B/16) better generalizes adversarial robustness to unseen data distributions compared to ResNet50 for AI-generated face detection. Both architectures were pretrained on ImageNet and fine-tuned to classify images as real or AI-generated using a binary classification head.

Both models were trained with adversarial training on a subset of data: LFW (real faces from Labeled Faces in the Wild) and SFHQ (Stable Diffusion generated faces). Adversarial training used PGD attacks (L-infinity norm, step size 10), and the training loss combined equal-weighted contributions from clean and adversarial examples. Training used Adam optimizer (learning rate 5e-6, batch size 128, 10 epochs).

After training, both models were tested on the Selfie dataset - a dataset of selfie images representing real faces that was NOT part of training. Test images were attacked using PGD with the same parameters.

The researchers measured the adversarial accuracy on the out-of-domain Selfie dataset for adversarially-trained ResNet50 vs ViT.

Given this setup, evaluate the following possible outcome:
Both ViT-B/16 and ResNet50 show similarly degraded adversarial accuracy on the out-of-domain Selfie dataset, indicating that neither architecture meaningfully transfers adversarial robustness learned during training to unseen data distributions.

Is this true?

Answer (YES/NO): NO